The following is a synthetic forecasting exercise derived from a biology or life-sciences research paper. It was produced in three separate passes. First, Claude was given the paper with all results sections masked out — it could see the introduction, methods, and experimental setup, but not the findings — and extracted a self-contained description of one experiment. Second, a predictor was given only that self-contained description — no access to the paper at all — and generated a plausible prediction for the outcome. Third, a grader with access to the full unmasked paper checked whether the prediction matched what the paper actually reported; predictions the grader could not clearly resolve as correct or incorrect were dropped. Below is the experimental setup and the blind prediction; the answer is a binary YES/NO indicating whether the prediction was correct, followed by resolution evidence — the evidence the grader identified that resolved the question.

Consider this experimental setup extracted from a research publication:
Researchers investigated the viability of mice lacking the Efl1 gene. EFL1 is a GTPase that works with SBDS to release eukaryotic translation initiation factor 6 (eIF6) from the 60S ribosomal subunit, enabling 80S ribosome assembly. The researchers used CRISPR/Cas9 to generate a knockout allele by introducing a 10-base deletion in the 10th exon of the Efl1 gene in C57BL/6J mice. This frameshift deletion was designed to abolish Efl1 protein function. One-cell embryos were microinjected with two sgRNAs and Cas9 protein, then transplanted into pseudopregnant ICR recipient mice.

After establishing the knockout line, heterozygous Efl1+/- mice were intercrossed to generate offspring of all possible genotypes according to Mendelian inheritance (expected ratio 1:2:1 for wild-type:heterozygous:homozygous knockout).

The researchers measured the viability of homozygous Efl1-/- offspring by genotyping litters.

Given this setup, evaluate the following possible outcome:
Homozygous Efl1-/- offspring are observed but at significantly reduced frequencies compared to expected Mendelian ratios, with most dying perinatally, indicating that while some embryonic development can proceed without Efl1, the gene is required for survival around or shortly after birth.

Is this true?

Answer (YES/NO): NO